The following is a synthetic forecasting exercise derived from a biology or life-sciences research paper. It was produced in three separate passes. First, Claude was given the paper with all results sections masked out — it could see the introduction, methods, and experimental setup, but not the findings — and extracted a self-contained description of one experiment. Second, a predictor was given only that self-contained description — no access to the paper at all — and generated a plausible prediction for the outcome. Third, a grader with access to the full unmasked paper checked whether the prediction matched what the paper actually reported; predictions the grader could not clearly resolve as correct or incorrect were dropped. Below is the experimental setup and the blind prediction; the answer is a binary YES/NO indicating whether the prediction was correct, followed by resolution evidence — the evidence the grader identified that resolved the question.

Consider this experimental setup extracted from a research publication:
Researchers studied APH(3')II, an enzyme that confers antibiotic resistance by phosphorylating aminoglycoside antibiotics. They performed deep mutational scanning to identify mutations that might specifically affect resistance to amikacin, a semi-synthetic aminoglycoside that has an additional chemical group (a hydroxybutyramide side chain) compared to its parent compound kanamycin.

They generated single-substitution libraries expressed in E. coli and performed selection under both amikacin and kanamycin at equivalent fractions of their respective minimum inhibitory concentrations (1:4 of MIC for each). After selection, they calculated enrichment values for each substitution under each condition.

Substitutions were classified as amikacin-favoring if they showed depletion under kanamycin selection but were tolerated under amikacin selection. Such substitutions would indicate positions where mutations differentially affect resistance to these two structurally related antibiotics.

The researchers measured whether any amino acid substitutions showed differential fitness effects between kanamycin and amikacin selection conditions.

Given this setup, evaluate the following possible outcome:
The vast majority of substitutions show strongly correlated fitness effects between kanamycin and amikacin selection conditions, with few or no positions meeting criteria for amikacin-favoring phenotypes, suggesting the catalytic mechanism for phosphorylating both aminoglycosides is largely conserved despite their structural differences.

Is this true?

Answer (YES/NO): NO